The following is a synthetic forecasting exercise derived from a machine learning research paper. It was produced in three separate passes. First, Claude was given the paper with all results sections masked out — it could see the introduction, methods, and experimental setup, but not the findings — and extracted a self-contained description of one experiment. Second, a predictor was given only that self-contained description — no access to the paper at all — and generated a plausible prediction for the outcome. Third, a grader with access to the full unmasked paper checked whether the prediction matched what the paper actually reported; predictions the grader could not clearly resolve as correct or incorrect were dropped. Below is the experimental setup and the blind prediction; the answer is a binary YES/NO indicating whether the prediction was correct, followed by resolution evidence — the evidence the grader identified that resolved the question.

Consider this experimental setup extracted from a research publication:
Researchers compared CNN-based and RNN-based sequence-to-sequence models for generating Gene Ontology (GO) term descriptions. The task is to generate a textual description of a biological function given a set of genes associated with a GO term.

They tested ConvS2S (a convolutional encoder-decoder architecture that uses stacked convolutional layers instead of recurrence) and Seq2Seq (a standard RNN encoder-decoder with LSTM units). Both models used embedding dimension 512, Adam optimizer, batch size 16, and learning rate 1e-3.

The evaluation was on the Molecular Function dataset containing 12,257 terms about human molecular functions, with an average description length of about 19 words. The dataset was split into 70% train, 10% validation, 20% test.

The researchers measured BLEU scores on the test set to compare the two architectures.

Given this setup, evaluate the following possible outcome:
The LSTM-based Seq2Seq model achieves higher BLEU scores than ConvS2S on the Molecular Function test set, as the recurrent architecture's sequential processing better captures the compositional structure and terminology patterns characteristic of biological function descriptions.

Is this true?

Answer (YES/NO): YES